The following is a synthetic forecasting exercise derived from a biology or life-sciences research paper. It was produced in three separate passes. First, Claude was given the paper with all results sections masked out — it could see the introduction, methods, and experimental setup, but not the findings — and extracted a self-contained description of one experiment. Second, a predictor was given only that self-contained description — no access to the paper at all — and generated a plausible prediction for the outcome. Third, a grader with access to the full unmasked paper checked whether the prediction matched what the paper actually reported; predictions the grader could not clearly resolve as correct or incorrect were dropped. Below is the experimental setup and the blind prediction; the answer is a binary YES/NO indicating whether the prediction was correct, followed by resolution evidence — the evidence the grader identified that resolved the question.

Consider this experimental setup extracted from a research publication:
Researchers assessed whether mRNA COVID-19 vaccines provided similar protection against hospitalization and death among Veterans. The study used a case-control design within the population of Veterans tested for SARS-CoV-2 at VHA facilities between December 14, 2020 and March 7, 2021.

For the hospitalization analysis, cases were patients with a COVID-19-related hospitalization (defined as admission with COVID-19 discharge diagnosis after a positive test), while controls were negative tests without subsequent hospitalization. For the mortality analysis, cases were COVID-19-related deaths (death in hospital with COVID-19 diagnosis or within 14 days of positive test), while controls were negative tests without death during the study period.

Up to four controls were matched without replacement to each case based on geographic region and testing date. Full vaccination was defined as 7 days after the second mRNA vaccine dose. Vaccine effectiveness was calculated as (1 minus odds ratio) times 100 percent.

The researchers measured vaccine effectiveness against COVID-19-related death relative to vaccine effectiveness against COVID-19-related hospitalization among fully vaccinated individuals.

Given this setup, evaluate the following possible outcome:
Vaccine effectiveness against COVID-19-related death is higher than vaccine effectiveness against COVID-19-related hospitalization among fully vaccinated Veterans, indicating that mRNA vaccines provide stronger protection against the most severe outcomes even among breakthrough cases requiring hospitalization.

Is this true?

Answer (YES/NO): YES